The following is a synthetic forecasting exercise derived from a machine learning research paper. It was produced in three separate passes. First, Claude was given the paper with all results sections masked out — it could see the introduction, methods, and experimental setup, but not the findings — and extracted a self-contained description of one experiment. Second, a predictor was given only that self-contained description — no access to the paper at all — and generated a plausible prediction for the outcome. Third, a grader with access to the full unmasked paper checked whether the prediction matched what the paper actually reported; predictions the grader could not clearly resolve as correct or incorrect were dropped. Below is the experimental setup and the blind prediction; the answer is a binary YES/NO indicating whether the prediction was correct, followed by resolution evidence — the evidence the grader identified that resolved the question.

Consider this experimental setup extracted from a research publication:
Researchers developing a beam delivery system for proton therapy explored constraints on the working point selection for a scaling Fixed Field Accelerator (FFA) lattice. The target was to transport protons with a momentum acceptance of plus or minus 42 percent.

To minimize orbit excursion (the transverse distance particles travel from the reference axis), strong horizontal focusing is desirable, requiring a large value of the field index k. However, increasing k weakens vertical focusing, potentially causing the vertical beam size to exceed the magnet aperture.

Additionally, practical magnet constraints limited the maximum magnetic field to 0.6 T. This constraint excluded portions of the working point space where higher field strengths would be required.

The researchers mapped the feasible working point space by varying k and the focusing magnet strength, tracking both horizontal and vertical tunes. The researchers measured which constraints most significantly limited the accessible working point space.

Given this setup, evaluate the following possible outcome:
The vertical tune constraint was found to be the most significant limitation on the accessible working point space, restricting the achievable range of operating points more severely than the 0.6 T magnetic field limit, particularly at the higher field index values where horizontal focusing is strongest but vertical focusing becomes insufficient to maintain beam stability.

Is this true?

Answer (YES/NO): NO